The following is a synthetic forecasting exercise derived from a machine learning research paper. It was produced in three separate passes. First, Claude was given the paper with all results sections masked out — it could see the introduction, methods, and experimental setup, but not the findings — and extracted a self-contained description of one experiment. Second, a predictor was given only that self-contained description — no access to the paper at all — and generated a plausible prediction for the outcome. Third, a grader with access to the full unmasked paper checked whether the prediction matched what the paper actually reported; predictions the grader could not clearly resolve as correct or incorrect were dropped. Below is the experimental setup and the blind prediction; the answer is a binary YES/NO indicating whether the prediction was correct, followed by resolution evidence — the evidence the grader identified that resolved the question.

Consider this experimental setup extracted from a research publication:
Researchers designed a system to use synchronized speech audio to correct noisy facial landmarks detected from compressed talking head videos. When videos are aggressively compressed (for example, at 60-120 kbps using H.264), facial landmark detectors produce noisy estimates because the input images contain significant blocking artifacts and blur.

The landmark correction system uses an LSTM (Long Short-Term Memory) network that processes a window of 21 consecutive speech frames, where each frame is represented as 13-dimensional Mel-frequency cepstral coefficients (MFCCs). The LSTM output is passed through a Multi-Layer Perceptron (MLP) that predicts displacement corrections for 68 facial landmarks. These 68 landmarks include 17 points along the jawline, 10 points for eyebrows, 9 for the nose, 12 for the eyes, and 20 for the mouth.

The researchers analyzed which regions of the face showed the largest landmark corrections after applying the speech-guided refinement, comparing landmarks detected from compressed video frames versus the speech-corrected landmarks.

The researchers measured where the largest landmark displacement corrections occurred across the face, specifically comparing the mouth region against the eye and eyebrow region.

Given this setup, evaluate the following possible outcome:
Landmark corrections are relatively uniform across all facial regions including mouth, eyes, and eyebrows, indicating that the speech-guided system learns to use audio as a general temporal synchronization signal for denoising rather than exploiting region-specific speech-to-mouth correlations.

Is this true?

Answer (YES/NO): NO